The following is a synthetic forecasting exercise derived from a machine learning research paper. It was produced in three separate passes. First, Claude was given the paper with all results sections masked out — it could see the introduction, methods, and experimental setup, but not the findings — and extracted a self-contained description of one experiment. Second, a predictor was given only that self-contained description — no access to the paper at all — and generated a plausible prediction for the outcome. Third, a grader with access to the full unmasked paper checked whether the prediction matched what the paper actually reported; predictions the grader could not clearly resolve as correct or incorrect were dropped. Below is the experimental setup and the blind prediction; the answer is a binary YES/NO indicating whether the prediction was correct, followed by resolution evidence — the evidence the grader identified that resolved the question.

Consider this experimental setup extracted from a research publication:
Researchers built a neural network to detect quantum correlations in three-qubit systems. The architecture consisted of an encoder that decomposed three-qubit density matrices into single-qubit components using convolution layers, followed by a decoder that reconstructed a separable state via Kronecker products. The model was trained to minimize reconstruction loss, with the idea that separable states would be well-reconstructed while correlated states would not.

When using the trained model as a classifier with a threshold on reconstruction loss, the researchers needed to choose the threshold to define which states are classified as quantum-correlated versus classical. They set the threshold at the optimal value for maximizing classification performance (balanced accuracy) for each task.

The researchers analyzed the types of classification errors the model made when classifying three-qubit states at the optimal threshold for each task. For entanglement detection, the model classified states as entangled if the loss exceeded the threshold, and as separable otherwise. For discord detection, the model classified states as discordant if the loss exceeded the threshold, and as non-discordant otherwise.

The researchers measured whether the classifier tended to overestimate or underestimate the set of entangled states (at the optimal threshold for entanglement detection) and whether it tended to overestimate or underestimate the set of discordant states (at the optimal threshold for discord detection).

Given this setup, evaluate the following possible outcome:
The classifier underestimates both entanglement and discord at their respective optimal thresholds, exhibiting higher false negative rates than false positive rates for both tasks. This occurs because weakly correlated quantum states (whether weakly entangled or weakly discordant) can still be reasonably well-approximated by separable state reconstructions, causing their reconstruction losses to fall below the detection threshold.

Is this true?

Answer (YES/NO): NO